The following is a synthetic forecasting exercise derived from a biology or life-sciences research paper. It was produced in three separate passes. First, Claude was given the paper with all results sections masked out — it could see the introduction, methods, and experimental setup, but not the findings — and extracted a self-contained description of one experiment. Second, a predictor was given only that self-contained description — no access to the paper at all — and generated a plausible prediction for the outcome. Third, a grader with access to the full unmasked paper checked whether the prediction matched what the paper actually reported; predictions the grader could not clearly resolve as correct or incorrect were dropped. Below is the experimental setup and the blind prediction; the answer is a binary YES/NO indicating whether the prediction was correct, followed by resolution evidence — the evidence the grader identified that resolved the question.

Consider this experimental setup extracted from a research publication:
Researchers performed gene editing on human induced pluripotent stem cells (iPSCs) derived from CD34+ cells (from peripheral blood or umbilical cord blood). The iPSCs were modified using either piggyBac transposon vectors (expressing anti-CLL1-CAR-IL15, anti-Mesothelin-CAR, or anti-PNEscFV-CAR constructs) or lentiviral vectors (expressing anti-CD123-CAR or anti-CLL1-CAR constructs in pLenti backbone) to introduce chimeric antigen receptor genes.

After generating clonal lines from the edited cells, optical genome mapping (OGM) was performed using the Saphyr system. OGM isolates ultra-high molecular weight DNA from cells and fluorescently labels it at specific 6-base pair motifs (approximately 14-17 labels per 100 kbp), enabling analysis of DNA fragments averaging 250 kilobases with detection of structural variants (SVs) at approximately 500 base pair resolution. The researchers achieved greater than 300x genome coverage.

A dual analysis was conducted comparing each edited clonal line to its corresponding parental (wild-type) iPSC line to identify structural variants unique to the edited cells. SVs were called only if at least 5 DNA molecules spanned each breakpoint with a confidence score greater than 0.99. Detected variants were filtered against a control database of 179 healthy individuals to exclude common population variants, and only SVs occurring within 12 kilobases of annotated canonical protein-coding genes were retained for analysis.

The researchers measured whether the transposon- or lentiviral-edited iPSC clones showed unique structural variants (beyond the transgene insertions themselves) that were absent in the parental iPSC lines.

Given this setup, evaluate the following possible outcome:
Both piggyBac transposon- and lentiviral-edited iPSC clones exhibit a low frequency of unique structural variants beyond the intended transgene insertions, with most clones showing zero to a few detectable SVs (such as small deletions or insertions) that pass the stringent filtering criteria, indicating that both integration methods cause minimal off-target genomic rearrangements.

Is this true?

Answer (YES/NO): NO